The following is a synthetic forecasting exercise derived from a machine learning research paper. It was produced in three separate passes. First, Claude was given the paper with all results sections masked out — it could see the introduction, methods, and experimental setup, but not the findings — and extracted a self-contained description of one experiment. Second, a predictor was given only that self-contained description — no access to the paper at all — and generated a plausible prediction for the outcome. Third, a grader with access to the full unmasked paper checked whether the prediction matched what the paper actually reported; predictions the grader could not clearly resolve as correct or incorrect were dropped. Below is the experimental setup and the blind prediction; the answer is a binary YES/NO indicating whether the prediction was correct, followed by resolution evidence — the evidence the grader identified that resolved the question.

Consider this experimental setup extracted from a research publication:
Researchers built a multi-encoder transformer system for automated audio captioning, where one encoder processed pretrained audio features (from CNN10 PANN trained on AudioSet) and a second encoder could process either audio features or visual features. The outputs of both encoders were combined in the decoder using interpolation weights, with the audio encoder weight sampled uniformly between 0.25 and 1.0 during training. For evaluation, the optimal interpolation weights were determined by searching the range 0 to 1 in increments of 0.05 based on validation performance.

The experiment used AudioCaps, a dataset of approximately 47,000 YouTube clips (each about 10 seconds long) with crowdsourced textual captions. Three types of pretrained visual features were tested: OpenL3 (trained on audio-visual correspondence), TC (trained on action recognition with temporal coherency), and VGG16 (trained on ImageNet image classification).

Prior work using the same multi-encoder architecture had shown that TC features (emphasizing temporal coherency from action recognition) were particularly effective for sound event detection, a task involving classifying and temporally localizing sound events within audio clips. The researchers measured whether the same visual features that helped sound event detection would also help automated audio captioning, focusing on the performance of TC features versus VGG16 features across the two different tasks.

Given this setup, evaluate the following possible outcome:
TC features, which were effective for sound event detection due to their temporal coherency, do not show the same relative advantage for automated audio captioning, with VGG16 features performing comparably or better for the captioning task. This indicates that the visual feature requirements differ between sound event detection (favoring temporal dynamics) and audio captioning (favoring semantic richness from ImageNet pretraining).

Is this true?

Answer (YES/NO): YES